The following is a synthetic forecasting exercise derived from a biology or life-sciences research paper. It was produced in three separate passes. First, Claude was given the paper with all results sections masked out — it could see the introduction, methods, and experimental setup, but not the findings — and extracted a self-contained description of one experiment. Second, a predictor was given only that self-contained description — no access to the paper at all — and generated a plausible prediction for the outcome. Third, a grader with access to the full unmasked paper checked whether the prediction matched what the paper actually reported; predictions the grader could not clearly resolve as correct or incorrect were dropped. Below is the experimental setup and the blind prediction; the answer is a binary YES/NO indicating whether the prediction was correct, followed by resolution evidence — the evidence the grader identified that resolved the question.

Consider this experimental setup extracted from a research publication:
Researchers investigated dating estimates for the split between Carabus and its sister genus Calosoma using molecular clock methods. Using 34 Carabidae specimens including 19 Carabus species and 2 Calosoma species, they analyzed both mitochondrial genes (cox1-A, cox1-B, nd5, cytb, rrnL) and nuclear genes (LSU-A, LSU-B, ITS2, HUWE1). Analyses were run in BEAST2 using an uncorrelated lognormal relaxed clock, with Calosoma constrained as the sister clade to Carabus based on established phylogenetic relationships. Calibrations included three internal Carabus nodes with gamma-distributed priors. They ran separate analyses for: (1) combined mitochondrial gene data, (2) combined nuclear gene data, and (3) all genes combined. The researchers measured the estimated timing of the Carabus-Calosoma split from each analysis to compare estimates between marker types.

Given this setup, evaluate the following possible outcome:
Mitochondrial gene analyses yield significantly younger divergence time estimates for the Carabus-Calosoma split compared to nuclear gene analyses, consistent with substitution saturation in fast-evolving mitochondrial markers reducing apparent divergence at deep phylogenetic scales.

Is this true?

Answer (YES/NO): YES